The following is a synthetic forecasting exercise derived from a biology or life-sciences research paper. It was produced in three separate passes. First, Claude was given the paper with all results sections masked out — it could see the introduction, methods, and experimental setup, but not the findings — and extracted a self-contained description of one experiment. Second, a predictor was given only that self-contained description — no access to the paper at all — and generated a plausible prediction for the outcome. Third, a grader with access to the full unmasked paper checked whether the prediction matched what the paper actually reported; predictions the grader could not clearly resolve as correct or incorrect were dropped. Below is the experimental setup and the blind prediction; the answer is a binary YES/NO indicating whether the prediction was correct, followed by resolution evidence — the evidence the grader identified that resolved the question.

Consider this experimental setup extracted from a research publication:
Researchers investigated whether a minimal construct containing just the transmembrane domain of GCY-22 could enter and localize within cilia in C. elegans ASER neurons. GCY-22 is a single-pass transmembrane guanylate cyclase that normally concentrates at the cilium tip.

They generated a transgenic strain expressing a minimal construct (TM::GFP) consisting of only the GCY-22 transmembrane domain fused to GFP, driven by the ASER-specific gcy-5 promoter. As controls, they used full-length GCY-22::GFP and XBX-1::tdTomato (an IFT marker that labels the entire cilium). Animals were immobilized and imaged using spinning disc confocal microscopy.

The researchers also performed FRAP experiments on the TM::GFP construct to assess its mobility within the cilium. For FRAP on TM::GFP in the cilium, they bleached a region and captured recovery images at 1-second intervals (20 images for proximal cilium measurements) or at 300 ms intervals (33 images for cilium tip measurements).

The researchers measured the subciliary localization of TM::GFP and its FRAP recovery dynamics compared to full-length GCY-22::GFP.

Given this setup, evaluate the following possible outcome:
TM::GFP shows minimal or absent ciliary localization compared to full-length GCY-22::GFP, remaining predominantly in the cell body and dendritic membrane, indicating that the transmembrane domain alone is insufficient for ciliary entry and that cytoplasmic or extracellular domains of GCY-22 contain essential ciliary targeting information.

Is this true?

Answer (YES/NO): NO